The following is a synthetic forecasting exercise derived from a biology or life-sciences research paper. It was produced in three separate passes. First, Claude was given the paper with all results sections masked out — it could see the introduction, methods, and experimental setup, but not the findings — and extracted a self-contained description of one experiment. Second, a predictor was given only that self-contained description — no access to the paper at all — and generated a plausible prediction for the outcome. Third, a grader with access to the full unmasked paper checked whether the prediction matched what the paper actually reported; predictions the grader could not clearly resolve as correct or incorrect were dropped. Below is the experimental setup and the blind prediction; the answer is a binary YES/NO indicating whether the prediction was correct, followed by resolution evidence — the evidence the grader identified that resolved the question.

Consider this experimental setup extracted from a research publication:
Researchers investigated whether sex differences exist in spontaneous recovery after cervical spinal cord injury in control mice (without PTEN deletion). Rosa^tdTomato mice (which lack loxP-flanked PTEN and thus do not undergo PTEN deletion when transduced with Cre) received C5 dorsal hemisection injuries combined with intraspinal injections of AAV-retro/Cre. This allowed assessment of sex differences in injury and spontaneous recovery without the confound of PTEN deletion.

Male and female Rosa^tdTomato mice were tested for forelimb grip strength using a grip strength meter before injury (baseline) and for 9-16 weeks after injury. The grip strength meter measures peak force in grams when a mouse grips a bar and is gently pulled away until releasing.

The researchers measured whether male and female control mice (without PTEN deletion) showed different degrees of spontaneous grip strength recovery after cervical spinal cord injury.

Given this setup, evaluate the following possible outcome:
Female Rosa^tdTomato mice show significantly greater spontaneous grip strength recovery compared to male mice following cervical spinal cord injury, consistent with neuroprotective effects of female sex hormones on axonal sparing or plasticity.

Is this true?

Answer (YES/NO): NO